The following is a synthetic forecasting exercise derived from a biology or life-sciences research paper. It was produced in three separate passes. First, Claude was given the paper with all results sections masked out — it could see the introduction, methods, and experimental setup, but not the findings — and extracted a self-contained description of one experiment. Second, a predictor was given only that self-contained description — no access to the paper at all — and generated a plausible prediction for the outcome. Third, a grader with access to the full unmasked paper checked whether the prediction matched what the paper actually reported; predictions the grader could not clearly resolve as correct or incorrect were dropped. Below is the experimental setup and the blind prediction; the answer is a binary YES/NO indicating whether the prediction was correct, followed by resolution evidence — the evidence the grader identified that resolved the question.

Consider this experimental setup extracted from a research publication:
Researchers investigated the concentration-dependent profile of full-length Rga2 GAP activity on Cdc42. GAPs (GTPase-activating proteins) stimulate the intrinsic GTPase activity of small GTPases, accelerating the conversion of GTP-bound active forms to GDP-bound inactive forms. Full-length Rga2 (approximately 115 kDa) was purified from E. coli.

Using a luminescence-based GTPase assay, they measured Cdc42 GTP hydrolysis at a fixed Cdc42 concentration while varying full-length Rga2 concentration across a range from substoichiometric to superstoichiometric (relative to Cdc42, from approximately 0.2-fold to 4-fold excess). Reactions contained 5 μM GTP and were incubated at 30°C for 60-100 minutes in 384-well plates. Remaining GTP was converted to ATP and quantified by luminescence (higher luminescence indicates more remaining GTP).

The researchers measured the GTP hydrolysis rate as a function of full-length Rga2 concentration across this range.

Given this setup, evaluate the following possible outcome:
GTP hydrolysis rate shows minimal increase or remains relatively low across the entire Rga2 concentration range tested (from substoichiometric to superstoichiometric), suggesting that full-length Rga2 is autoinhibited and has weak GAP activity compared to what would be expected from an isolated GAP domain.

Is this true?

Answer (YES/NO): NO